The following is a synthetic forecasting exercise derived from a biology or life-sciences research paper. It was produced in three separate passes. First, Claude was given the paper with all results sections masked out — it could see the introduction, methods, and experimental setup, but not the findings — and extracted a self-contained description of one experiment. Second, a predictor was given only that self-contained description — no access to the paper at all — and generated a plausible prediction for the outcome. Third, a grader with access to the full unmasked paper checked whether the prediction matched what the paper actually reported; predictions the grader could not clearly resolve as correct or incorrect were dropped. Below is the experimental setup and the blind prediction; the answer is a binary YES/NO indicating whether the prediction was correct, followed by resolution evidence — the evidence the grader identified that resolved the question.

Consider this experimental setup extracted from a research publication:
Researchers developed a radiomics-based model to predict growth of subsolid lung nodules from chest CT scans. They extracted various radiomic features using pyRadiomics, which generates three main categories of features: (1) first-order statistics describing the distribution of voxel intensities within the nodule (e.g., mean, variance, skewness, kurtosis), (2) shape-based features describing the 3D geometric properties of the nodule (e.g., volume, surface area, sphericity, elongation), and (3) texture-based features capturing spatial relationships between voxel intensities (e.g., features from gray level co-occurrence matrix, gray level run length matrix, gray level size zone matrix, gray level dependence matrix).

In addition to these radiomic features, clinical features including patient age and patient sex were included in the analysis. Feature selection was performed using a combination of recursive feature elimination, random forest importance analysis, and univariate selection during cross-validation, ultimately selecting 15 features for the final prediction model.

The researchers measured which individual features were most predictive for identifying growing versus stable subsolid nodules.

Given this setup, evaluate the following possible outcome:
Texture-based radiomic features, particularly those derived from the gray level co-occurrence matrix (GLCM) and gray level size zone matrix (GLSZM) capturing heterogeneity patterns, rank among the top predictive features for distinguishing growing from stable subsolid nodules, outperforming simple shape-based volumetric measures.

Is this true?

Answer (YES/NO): NO